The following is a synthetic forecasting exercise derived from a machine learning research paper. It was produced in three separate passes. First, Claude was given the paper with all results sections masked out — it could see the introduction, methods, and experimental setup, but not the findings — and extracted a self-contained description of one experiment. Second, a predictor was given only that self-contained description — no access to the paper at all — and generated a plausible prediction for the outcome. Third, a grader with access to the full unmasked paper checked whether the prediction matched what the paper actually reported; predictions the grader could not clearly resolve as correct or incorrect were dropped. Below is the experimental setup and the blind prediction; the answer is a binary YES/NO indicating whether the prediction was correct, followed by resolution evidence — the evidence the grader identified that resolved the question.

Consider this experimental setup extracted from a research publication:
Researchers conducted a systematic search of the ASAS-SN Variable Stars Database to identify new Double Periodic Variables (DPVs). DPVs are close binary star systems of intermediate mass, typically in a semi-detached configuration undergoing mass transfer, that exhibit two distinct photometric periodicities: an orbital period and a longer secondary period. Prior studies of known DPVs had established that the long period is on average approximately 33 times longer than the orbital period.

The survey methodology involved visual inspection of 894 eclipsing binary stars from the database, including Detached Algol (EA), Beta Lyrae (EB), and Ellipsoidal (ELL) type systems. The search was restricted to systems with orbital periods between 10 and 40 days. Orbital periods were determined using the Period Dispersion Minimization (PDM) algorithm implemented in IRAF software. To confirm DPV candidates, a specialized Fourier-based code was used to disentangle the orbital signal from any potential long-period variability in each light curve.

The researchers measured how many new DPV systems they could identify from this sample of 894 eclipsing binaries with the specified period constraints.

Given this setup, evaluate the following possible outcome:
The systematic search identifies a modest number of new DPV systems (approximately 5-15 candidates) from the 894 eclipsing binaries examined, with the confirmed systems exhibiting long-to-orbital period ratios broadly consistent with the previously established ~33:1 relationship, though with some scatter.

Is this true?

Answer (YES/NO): NO